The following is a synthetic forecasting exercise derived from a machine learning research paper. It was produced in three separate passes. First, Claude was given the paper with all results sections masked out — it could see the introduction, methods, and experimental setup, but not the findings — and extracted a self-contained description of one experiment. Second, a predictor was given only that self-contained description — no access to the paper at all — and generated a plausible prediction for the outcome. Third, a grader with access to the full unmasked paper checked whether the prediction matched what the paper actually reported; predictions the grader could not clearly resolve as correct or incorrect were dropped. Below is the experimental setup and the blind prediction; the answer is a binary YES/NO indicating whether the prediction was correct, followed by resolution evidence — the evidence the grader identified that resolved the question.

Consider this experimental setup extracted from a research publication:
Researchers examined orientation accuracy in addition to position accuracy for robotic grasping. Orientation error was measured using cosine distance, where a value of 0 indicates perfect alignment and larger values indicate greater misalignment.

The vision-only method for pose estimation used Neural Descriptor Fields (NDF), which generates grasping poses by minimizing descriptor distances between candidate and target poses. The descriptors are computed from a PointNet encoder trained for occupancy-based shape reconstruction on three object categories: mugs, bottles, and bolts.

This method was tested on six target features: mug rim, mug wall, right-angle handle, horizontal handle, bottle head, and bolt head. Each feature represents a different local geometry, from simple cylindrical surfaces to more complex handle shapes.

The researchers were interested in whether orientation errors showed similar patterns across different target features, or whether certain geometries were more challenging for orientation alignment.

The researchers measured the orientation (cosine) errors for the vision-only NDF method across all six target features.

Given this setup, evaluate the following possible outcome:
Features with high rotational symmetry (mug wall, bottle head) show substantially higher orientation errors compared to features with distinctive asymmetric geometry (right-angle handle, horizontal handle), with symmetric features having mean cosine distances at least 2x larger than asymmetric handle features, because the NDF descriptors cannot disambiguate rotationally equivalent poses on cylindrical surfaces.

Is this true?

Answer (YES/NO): NO